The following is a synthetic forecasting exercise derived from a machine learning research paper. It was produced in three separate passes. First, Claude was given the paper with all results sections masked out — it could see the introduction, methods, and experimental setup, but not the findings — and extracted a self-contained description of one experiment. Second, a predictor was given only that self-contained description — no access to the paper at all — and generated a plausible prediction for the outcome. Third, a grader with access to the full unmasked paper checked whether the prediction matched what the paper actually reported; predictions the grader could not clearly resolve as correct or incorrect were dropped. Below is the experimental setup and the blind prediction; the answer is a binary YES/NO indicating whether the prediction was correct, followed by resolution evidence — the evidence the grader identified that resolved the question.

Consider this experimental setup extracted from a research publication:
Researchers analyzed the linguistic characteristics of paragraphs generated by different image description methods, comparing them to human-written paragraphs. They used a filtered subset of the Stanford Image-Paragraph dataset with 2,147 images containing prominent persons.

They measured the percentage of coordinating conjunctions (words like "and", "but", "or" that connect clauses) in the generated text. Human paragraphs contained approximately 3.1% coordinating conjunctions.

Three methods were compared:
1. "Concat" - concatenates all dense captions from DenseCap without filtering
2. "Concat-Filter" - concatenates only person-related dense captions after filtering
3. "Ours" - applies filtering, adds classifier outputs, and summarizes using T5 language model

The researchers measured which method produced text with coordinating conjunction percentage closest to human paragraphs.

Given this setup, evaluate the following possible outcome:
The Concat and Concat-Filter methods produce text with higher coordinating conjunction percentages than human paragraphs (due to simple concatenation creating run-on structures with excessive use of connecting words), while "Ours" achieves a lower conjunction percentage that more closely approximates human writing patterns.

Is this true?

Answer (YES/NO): NO